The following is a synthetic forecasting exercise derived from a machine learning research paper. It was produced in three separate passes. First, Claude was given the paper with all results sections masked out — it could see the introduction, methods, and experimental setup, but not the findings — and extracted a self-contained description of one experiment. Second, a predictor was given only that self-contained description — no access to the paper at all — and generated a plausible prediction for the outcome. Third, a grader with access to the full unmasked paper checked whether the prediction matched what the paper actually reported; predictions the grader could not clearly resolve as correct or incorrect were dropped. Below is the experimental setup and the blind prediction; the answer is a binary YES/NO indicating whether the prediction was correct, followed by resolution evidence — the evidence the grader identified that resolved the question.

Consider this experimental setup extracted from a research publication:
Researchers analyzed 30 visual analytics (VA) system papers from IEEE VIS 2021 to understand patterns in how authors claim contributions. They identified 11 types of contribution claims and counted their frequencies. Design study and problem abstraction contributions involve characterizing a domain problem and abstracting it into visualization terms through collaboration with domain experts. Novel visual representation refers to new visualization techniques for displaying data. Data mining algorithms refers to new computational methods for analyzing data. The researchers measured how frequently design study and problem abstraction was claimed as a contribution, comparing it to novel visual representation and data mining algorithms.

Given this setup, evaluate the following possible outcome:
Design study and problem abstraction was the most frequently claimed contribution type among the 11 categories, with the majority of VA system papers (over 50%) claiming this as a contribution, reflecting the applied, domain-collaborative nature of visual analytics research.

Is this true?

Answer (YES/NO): NO